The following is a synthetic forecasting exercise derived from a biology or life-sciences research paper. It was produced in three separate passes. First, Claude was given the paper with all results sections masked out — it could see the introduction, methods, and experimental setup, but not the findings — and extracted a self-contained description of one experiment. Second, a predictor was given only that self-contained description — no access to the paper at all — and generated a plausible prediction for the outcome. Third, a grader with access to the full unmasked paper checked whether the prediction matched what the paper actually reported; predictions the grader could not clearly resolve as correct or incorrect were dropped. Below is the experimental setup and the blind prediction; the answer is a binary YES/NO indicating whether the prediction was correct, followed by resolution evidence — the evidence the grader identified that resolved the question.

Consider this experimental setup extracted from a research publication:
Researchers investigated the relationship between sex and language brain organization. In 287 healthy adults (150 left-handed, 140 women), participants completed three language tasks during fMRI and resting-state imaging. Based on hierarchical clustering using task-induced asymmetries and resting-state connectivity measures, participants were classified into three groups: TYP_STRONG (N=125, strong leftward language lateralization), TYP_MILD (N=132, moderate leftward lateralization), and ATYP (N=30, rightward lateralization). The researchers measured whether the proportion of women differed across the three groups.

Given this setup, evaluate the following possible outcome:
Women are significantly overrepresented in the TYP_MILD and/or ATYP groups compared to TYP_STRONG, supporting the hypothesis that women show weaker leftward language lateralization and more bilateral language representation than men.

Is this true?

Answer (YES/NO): NO